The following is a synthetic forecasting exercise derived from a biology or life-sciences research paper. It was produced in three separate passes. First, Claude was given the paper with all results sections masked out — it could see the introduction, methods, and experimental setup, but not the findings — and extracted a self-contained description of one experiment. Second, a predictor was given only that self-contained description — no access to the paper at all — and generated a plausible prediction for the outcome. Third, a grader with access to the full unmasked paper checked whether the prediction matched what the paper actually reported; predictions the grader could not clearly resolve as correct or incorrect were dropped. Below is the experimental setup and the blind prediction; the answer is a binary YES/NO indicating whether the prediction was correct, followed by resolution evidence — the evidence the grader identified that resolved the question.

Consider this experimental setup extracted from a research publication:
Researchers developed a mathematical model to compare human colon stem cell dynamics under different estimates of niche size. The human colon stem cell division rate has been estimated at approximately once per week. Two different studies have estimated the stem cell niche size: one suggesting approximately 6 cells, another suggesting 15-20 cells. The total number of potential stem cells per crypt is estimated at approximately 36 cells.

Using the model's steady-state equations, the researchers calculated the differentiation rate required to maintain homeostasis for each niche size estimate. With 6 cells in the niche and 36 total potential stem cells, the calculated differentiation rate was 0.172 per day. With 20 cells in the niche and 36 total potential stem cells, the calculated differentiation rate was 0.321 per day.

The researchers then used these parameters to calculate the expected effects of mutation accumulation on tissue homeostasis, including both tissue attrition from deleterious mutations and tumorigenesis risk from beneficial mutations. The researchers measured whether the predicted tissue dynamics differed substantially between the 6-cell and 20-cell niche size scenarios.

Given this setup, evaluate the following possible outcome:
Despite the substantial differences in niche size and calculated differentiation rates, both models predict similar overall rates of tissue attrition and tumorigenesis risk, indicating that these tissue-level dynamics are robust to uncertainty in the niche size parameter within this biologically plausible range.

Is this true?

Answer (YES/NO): NO